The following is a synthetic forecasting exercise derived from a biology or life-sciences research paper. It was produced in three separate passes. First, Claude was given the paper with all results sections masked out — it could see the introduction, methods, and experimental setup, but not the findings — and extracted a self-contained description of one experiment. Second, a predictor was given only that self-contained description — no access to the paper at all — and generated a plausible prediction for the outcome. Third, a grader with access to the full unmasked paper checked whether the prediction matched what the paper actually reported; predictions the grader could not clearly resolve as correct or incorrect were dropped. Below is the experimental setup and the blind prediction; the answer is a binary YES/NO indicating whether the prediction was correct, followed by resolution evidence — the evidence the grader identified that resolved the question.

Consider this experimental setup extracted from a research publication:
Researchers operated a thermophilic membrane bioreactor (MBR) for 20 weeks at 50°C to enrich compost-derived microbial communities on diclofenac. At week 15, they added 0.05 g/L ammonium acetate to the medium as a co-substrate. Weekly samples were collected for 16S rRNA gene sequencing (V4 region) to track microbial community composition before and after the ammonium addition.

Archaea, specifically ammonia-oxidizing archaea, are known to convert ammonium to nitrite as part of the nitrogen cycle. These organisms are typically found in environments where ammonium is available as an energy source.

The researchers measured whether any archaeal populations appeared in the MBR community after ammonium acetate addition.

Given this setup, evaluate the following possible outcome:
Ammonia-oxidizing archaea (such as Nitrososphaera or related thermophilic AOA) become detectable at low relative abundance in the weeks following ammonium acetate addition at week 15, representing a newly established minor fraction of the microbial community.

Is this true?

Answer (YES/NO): NO